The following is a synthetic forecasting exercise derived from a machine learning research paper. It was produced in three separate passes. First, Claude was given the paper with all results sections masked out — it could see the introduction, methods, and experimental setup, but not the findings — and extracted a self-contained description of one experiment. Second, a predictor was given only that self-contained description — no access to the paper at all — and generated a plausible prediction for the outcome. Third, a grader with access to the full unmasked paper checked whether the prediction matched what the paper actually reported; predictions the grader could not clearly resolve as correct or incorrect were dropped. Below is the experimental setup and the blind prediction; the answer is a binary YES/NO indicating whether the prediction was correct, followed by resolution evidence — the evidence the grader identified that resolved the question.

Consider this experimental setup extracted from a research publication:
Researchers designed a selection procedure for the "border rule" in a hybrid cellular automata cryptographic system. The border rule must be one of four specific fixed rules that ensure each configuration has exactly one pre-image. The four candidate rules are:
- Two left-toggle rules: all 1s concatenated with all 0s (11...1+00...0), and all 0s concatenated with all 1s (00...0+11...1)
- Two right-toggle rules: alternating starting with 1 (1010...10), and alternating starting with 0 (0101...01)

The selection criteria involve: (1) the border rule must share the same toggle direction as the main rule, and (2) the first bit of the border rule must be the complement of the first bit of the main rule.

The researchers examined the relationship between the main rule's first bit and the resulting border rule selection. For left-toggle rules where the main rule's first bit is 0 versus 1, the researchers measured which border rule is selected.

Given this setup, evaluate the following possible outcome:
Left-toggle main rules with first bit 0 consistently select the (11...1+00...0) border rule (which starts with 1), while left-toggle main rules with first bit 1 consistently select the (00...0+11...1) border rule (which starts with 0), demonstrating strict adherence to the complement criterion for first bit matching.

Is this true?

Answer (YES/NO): YES